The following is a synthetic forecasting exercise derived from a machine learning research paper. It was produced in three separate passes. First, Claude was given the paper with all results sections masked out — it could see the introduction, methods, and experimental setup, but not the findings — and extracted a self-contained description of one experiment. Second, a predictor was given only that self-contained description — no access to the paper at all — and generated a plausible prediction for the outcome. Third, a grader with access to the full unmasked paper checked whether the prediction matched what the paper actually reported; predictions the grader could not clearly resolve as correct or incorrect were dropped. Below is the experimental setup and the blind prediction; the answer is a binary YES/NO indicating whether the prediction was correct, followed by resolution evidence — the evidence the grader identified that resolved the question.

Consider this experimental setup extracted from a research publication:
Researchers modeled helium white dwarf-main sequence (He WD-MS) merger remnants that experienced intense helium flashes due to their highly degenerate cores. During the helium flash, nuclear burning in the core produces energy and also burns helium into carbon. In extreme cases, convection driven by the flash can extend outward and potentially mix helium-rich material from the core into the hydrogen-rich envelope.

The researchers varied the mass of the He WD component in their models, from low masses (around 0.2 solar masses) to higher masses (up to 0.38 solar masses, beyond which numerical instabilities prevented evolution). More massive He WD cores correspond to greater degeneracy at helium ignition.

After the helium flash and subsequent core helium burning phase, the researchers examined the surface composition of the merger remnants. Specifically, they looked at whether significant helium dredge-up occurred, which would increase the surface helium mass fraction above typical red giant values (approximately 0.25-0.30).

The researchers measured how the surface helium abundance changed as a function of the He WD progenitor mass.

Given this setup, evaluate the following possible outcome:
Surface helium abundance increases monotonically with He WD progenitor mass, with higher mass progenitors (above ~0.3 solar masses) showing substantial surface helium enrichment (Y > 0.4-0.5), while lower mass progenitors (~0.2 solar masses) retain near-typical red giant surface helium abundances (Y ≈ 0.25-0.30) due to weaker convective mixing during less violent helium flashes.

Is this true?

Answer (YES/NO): YES